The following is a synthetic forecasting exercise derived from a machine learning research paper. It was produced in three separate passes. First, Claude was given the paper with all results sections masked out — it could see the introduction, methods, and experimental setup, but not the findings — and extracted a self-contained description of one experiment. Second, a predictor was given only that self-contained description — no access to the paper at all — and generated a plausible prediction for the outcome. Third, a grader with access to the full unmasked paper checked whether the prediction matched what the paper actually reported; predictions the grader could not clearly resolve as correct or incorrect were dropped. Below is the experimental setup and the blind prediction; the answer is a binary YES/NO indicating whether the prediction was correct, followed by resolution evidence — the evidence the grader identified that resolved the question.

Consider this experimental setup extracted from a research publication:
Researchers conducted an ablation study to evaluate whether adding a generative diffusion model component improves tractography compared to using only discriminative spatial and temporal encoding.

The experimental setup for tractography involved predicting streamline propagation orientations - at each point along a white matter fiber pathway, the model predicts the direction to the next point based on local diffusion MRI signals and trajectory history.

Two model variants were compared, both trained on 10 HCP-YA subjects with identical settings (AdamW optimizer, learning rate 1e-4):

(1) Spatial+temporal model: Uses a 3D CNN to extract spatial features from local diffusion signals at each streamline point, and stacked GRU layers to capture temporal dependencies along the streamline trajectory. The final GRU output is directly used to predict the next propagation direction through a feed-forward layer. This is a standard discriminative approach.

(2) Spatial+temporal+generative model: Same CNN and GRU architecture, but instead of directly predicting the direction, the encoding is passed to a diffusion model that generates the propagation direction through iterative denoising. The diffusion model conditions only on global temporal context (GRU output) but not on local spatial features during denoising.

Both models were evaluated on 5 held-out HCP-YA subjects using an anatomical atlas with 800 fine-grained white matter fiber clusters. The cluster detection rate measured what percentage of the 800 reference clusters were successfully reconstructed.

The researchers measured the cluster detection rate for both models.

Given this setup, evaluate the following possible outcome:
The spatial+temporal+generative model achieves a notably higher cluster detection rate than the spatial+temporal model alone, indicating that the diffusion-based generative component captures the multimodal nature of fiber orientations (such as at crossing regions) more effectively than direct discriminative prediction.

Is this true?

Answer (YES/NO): NO